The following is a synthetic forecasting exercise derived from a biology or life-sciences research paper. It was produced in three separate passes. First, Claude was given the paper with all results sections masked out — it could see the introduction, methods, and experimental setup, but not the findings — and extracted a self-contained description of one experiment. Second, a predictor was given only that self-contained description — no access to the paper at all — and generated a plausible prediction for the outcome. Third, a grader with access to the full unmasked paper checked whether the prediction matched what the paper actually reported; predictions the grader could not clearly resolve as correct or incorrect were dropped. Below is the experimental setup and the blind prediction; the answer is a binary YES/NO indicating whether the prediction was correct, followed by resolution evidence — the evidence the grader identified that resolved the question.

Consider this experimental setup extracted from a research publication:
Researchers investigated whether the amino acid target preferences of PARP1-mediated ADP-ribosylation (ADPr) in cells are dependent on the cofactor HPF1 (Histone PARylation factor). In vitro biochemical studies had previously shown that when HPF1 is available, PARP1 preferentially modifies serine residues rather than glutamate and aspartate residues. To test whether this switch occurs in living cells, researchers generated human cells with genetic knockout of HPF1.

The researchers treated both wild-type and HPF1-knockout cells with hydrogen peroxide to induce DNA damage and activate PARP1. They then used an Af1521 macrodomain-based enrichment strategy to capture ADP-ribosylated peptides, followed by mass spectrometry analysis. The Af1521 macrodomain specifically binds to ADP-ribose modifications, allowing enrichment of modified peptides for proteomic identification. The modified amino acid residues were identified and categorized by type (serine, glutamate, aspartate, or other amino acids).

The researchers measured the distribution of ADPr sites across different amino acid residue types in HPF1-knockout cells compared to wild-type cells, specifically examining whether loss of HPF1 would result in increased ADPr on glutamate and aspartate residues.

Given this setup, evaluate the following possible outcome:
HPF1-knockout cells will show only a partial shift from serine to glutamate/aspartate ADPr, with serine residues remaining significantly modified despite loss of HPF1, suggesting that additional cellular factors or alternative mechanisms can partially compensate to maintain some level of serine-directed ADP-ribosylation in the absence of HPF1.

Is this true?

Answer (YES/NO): NO